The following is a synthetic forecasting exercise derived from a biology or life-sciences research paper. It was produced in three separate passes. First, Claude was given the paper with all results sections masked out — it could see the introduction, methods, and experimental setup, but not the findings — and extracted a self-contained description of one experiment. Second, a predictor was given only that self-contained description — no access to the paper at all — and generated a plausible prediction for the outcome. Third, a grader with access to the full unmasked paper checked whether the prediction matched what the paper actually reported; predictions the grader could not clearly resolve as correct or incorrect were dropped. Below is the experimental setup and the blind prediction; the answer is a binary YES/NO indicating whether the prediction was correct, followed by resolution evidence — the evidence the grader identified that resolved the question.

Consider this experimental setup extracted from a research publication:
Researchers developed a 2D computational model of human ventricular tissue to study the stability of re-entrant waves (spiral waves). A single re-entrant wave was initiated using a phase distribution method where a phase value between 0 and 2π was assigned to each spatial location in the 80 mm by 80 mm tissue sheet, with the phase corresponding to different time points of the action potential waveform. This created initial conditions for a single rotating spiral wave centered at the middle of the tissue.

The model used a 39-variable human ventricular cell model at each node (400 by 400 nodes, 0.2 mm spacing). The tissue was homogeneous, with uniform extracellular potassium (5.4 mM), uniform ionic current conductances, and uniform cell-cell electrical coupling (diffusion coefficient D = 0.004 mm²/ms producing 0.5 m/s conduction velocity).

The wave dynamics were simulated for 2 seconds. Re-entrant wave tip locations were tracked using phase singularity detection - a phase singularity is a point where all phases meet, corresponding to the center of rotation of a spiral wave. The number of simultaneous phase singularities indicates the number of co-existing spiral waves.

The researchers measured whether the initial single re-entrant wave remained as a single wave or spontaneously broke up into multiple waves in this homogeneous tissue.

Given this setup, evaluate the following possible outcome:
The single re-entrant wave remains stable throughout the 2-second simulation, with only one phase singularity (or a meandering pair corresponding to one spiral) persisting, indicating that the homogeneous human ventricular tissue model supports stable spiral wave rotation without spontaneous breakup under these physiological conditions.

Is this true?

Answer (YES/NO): YES